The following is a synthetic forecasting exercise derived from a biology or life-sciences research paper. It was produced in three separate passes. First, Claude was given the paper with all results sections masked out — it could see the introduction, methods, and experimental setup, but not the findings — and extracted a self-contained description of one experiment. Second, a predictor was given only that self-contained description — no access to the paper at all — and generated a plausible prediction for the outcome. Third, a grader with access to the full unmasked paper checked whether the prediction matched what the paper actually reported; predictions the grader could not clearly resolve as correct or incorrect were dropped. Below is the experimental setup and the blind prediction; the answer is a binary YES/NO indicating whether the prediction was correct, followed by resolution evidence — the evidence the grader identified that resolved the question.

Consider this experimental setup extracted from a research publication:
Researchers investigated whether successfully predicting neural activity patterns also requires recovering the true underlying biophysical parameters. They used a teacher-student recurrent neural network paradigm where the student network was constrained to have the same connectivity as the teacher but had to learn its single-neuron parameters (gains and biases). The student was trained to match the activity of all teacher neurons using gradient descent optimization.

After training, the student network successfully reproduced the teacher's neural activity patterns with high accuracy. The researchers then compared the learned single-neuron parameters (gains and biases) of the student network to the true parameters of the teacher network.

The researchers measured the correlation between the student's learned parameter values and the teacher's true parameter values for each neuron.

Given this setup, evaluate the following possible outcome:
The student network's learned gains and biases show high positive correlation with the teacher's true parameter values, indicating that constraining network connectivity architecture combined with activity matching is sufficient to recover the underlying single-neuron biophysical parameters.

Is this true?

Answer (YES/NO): NO